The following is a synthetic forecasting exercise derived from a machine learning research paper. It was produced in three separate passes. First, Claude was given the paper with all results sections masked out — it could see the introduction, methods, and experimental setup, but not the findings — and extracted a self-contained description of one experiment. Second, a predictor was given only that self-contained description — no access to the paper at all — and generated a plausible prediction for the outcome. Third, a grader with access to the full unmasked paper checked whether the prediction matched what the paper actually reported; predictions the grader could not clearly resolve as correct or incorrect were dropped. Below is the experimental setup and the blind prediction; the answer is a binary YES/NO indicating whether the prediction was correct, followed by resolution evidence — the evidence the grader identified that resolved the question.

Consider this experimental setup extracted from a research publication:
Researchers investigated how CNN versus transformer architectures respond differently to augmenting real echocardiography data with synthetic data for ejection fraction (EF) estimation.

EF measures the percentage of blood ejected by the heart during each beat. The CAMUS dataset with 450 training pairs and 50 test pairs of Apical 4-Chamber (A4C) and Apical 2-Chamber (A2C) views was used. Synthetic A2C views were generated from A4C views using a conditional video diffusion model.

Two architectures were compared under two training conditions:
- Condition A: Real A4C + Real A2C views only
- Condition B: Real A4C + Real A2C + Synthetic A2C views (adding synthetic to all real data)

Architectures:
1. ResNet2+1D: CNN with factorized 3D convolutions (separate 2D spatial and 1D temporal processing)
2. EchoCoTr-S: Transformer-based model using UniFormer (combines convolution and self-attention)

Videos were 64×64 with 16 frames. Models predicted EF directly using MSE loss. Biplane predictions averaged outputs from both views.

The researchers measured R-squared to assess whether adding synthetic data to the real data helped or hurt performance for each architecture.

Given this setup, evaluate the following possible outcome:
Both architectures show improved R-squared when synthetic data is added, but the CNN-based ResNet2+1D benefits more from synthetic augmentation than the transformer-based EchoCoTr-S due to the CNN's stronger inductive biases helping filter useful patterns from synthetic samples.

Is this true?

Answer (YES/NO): NO